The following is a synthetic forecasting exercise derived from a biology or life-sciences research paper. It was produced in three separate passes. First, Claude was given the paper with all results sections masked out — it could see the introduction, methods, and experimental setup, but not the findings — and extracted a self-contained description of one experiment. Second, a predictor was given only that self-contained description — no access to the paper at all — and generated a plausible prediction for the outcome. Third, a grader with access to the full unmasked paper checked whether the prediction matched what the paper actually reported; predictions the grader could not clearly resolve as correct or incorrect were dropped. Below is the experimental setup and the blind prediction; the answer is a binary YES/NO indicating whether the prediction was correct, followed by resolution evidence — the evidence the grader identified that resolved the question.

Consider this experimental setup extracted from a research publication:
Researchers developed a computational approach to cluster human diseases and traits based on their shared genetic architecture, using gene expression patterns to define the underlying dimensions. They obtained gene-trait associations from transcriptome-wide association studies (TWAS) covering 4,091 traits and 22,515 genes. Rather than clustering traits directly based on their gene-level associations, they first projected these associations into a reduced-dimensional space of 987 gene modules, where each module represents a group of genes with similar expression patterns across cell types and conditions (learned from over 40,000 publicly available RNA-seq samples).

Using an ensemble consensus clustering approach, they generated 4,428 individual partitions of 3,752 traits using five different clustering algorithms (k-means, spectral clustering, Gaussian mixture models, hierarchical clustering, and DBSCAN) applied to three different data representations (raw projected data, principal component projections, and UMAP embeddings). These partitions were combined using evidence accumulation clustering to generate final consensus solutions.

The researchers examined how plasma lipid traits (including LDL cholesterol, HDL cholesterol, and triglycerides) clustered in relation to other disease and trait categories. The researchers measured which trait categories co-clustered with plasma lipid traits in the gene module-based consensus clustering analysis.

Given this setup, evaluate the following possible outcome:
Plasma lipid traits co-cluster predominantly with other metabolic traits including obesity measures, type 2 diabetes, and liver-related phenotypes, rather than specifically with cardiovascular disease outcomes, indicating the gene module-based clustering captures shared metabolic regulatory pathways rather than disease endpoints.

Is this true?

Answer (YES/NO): NO